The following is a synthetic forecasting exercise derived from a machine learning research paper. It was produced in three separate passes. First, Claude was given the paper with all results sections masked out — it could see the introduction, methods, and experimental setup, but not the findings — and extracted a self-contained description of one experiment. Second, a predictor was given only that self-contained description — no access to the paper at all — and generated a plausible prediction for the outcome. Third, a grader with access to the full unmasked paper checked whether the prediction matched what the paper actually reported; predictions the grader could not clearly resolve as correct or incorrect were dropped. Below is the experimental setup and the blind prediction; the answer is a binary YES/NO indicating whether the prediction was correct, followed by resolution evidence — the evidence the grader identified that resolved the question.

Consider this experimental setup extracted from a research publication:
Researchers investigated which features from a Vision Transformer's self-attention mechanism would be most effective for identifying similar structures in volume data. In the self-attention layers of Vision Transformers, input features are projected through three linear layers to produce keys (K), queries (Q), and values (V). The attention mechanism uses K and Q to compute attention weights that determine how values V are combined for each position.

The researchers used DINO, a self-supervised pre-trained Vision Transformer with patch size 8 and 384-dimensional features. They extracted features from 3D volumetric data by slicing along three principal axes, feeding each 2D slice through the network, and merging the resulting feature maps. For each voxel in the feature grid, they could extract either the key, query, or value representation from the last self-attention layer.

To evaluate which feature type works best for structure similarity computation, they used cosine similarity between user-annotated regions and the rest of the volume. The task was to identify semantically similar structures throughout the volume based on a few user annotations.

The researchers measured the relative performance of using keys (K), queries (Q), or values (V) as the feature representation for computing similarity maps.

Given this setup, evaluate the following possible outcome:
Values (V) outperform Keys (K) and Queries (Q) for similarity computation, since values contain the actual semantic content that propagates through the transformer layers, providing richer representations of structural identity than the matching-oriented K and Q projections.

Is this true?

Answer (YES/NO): NO